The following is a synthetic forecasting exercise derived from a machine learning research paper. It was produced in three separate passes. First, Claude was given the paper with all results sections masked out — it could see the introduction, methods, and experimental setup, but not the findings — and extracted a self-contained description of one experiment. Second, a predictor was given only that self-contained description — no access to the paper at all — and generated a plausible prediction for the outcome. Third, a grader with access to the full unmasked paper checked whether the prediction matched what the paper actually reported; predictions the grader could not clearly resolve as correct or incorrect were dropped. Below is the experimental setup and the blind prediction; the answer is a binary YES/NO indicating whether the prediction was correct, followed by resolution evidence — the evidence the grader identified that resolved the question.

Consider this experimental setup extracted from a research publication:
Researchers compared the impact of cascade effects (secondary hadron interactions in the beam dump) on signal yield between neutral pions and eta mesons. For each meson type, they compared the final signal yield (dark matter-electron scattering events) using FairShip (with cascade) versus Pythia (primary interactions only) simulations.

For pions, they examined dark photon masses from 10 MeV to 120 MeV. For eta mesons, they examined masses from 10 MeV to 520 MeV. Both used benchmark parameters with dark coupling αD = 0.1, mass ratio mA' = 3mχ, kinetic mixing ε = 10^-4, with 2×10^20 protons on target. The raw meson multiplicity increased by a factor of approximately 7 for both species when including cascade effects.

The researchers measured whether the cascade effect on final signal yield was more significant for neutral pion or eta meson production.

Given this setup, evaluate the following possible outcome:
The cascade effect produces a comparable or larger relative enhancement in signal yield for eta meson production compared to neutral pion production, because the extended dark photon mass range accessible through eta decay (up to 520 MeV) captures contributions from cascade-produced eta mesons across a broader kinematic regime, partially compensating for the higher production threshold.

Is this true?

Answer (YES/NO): NO